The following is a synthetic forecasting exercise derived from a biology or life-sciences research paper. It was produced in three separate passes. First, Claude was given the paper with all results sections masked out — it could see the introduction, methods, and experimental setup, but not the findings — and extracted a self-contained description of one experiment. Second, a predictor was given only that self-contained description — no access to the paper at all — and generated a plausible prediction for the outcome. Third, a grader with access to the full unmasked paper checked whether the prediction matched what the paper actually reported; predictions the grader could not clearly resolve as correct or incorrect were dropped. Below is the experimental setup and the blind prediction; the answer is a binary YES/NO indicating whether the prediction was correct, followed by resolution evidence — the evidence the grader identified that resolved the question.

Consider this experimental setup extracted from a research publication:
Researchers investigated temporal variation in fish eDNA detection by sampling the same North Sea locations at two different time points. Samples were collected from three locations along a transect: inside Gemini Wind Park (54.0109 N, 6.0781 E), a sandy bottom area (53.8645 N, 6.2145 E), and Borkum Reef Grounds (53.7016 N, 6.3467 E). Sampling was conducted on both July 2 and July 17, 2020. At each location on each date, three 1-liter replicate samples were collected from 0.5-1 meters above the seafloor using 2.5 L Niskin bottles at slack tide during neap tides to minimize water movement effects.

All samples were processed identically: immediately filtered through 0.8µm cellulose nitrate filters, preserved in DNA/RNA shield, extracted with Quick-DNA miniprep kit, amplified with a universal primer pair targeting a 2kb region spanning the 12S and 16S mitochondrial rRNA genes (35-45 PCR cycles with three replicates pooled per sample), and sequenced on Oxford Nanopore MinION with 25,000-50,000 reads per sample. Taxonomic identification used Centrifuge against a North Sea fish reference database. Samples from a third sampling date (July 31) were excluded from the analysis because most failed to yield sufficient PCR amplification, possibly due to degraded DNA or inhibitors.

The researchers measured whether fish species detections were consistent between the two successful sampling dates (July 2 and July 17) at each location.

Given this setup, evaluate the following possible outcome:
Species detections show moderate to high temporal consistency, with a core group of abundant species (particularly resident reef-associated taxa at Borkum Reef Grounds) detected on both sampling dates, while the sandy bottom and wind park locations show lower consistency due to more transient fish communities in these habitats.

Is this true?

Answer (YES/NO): NO